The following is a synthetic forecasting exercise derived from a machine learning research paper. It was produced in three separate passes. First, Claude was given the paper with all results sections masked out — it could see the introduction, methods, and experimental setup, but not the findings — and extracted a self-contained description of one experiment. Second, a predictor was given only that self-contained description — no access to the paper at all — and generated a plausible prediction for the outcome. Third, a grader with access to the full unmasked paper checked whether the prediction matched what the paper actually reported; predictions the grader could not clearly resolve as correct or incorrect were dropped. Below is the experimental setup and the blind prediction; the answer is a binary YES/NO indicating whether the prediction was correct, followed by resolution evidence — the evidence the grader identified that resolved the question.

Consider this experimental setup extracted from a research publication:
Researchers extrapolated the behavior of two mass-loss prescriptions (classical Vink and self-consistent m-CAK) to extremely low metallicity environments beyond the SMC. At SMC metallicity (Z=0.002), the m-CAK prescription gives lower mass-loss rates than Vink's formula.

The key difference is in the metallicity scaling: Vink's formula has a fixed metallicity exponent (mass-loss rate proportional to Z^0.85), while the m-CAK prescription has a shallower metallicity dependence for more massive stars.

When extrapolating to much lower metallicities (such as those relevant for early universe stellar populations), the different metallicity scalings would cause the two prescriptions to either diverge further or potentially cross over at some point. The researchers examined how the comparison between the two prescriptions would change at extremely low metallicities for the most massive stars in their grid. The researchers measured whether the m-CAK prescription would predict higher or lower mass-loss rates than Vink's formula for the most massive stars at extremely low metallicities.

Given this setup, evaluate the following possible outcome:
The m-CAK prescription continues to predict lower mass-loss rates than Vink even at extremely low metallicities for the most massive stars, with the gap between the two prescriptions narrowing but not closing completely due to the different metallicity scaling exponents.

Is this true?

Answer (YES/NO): NO